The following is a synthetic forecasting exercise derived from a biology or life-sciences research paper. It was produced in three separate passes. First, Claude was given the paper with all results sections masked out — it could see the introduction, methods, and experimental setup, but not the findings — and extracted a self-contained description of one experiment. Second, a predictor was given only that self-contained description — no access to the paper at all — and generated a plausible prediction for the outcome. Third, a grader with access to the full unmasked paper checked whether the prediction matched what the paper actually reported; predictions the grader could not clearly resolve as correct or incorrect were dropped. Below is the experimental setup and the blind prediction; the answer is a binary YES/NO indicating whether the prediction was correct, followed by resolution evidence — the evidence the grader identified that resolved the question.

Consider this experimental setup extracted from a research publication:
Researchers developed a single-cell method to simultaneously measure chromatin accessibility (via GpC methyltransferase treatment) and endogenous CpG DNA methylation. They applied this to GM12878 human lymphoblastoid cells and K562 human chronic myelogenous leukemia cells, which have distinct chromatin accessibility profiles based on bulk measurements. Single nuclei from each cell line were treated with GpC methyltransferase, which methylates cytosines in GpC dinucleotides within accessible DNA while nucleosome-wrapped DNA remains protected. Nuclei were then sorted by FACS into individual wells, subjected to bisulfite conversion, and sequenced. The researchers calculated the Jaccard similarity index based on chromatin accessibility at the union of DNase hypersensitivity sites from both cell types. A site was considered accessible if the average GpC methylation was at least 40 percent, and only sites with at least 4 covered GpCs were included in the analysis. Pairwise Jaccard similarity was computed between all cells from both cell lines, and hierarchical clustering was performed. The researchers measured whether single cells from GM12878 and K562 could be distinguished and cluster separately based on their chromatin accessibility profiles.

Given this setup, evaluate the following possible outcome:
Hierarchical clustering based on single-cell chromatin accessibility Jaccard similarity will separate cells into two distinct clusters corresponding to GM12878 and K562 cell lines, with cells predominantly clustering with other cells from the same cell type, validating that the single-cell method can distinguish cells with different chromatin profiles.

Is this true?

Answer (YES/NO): YES